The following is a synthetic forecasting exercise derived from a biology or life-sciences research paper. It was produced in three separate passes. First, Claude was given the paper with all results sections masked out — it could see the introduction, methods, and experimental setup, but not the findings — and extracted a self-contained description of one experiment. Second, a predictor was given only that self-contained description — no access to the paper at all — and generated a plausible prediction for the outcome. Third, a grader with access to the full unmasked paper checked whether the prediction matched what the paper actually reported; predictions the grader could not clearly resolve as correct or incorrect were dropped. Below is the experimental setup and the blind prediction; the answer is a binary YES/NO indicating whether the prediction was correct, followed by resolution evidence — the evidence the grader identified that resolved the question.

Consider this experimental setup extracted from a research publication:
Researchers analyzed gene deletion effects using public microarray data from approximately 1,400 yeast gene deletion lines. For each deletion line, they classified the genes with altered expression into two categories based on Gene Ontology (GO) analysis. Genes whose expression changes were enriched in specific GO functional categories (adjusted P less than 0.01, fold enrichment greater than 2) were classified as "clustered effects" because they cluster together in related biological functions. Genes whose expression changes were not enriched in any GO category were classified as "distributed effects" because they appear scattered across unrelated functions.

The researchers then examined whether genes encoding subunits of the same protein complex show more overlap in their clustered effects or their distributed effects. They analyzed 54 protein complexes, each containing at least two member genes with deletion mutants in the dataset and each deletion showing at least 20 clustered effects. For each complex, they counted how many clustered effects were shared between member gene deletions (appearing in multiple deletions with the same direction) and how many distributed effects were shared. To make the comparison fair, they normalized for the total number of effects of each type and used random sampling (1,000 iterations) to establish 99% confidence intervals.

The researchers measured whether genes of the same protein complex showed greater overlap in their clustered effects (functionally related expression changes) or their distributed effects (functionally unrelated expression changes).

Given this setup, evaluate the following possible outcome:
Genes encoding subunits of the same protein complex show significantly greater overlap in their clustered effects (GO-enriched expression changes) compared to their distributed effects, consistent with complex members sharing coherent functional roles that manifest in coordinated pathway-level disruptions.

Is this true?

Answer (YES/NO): YES